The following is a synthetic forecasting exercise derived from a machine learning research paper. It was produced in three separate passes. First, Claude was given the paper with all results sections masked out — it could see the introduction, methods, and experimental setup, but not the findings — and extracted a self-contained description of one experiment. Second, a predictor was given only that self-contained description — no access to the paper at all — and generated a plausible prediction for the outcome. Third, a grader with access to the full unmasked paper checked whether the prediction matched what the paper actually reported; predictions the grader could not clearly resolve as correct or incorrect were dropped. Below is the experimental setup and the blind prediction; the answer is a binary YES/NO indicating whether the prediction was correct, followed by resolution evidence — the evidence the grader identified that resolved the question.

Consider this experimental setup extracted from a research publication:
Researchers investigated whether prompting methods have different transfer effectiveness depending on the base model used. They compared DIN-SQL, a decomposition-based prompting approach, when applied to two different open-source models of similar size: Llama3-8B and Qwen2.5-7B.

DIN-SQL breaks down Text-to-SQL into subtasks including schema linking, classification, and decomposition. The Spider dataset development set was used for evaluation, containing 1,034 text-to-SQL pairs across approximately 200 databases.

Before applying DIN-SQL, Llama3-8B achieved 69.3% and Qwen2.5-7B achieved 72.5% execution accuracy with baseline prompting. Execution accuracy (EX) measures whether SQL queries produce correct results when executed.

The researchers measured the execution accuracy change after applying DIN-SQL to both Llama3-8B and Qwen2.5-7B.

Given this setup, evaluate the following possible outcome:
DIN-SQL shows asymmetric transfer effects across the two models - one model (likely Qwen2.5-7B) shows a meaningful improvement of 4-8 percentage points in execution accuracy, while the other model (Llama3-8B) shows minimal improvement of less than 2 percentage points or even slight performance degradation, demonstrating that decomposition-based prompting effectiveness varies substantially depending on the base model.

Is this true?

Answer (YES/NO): NO